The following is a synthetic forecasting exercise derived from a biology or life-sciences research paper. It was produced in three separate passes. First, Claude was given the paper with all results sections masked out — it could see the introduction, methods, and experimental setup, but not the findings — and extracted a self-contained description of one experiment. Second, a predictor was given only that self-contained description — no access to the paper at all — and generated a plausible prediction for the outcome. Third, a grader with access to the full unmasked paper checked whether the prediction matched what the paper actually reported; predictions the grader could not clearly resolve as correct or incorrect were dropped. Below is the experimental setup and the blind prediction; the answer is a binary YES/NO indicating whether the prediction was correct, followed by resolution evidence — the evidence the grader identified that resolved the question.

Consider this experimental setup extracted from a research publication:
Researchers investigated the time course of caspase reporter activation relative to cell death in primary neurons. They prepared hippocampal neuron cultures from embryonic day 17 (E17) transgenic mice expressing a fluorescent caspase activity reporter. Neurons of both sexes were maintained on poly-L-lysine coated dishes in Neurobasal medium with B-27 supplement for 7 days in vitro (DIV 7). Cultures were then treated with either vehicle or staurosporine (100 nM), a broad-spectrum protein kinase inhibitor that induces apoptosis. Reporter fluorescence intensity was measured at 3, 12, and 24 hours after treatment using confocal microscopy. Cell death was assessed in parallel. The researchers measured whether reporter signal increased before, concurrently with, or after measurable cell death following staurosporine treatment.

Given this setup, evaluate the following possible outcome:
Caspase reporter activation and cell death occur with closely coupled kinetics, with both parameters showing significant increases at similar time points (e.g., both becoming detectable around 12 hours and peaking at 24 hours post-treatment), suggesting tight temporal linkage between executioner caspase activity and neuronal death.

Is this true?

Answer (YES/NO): NO